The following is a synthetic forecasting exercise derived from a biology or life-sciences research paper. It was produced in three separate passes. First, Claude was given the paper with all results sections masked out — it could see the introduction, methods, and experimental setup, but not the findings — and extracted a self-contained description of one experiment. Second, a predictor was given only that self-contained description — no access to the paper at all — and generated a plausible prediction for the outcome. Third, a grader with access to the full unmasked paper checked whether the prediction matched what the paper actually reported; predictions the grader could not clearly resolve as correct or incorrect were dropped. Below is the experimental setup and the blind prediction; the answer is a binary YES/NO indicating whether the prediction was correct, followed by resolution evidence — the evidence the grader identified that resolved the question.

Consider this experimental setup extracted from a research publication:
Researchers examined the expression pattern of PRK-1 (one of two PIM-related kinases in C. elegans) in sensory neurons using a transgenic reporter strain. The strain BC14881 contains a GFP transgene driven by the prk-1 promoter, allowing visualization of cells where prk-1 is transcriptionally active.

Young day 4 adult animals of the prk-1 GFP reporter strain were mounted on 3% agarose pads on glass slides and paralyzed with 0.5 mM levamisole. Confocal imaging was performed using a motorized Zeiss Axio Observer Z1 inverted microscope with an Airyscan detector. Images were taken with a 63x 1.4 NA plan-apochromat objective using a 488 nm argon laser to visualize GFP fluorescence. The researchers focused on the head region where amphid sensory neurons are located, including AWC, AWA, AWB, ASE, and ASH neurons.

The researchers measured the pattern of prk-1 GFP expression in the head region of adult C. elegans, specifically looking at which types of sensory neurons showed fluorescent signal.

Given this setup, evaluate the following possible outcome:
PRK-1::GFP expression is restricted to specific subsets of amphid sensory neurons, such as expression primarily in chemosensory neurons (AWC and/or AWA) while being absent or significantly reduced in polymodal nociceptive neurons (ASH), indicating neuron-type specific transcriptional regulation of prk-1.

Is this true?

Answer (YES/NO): NO